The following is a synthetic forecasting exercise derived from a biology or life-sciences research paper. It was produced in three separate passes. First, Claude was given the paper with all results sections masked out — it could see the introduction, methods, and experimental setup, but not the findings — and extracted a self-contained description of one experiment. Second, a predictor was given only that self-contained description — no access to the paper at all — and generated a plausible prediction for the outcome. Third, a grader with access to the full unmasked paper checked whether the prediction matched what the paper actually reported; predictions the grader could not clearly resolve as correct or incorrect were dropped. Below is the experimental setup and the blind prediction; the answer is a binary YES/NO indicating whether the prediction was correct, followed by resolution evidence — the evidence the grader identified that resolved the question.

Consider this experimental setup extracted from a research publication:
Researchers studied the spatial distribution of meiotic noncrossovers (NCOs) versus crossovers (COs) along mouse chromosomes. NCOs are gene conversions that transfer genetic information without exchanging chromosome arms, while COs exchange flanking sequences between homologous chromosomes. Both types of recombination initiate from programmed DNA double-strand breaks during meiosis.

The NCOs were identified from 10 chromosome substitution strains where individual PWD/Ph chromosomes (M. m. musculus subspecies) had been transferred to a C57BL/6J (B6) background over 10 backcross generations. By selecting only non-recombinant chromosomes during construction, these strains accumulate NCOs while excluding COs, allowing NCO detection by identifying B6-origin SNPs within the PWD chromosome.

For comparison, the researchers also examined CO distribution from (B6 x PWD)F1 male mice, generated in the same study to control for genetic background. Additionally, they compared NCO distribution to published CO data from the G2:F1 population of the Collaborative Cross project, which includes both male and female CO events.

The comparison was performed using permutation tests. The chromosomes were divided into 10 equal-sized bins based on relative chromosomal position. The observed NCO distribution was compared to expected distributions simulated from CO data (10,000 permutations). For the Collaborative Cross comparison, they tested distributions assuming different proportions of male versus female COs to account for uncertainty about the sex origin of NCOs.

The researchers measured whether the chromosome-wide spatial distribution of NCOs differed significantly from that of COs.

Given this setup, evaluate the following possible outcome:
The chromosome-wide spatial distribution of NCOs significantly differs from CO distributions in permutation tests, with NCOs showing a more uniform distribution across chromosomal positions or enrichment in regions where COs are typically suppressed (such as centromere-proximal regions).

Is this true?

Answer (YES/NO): NO